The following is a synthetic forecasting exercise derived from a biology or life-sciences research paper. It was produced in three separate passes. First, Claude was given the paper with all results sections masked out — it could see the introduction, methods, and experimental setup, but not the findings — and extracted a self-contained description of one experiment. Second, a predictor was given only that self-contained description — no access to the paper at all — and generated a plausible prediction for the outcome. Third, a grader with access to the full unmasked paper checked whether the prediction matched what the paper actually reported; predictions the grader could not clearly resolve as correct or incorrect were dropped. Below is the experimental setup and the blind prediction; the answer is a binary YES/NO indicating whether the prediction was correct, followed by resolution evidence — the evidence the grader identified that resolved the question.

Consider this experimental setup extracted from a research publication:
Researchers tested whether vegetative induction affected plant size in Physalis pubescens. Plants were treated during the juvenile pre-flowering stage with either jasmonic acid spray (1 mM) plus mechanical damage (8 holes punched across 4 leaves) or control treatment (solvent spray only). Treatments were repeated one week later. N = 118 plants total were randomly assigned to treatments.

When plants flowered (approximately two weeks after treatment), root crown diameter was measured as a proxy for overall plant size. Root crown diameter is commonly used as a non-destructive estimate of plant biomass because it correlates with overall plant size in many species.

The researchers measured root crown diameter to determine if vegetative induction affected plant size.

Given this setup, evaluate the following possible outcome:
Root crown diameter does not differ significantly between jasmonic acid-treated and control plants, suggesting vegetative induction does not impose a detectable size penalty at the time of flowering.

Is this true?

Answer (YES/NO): NO